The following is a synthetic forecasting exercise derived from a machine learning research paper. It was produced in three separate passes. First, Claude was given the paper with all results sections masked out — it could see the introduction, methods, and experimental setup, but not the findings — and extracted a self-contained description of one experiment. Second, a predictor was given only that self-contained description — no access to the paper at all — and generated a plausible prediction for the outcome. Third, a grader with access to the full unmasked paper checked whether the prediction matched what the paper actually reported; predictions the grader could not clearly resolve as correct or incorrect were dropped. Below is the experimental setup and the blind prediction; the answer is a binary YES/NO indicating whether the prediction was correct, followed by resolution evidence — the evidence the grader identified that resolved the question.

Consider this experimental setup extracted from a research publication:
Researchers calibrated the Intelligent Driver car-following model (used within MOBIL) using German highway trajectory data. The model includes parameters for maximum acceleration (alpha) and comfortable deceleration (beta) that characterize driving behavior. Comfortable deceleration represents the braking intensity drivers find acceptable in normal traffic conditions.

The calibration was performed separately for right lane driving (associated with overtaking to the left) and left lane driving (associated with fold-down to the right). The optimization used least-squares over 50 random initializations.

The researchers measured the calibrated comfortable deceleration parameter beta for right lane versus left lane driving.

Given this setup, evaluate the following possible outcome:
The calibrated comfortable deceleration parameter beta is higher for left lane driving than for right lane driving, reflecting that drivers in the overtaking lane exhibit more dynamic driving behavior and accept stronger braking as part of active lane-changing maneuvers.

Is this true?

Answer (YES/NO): NO